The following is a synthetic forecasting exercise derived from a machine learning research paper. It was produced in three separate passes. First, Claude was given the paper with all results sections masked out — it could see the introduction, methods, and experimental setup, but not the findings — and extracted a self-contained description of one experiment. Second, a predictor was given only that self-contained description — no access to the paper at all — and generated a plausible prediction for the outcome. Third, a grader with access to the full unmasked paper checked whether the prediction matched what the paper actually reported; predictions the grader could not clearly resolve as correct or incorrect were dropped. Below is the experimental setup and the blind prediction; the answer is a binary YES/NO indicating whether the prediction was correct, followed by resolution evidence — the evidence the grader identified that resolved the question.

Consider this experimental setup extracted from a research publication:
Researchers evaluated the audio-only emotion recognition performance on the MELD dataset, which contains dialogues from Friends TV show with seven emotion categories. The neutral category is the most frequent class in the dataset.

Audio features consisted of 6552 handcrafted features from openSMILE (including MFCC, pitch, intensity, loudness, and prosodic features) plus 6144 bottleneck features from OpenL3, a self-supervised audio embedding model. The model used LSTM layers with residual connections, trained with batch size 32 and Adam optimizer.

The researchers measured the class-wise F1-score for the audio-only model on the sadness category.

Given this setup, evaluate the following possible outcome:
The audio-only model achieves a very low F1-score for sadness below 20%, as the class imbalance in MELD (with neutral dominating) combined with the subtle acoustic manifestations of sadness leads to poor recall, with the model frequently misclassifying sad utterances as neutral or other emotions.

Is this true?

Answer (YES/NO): YES